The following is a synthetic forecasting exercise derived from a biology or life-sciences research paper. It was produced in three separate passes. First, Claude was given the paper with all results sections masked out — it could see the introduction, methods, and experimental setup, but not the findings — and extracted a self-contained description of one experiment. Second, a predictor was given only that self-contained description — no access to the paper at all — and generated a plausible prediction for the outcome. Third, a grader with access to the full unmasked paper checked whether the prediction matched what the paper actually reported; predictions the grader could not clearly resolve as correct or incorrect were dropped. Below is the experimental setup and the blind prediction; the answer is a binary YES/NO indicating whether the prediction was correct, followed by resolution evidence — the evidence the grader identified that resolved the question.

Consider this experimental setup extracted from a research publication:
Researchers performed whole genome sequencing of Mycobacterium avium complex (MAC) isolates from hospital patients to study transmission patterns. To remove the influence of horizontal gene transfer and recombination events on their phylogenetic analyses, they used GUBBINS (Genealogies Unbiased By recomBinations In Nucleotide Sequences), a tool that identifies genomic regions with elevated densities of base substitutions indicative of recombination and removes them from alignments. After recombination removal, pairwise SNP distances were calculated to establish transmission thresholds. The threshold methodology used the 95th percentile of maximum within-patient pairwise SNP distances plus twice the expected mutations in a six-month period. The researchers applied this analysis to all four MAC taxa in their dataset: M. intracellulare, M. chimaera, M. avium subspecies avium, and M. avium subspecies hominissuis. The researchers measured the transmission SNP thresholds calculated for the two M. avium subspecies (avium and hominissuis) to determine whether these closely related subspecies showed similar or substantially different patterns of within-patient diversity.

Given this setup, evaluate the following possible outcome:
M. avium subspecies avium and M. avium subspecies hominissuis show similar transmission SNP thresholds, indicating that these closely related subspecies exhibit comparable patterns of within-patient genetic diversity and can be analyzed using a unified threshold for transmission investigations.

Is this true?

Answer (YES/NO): NO